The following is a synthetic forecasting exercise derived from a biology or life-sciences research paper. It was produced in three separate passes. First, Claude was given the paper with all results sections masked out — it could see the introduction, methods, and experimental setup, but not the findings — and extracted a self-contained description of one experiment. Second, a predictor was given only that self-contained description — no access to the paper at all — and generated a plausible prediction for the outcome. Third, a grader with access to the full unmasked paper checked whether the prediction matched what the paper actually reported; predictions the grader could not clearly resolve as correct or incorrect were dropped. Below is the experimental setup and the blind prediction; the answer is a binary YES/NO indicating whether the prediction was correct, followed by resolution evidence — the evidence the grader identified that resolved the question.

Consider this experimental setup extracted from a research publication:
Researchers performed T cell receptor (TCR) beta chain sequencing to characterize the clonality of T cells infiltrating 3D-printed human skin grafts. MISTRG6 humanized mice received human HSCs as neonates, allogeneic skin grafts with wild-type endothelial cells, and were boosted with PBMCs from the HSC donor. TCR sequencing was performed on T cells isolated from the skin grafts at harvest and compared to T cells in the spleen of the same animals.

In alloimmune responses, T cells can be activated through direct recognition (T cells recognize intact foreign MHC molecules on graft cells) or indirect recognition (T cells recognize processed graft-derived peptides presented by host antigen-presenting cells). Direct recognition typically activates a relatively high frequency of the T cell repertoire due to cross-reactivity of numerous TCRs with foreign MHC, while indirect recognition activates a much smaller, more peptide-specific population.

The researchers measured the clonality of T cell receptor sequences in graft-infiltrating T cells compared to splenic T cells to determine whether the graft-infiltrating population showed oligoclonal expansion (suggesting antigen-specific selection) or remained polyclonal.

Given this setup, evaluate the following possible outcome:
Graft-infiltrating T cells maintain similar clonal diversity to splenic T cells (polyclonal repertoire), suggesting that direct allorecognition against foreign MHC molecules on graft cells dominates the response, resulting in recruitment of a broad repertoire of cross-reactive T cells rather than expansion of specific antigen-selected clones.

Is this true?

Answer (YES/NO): NO